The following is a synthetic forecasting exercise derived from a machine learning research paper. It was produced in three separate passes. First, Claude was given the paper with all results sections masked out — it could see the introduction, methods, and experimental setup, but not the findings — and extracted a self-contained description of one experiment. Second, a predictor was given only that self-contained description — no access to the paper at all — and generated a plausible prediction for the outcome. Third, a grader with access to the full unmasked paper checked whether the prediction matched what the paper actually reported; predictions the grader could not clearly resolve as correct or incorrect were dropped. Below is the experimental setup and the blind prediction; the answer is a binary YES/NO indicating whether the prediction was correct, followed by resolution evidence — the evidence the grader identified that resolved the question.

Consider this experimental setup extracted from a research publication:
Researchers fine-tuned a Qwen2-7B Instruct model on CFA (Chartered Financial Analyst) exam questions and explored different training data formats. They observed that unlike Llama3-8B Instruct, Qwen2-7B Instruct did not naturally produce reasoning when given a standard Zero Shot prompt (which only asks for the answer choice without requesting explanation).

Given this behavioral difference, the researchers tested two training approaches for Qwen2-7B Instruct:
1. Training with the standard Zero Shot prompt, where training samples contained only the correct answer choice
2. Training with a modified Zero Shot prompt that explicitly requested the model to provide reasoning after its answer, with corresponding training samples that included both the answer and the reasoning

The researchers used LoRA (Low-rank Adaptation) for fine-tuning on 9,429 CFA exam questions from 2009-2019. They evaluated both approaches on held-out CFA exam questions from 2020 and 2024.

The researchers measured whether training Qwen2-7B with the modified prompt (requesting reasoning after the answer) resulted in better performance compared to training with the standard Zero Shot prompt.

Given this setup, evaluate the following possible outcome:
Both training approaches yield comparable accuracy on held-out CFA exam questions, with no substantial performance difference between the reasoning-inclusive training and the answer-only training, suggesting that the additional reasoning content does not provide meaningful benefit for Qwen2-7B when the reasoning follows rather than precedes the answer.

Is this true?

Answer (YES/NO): NO